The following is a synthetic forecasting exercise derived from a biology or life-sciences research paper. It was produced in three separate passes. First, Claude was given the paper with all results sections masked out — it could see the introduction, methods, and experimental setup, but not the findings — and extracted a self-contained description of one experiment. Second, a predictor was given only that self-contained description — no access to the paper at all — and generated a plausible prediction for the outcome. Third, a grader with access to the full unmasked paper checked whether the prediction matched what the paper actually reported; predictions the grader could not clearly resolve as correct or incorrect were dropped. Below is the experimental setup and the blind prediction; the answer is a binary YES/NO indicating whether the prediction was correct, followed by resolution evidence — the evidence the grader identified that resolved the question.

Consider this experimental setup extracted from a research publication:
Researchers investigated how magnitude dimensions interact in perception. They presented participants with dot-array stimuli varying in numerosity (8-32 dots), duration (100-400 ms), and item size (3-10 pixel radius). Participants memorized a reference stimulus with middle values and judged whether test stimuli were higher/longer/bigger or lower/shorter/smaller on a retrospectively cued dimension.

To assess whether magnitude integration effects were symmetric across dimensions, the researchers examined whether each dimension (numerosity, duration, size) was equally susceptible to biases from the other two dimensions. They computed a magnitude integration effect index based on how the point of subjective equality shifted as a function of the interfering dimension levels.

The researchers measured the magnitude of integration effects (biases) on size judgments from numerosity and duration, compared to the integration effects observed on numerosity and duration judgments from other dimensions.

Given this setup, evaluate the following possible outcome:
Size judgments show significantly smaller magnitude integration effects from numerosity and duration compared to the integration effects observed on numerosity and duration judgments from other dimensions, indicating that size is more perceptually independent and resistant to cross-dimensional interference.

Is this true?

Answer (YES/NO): YES